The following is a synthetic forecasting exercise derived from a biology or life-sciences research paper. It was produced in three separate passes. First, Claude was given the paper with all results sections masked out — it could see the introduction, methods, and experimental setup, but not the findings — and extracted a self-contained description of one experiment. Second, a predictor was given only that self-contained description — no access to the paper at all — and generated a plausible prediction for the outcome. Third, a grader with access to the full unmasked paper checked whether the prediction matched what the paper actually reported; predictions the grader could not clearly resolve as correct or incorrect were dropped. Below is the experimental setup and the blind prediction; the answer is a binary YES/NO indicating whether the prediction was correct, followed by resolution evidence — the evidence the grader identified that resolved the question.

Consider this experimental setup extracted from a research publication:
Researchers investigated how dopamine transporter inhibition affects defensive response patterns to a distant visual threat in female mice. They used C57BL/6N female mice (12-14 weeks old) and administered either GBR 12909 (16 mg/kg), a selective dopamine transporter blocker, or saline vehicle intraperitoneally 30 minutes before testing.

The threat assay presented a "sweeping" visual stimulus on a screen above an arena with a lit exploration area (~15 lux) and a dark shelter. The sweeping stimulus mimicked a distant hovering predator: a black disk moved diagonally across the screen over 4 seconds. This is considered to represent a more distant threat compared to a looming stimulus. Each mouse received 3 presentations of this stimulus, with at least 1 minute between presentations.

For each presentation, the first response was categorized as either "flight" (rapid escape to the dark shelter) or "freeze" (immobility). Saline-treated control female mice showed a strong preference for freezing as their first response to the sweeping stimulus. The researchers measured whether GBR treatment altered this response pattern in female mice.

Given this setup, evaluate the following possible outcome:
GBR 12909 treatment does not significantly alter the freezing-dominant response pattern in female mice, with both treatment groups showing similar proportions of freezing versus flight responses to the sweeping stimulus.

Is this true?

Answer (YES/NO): NO